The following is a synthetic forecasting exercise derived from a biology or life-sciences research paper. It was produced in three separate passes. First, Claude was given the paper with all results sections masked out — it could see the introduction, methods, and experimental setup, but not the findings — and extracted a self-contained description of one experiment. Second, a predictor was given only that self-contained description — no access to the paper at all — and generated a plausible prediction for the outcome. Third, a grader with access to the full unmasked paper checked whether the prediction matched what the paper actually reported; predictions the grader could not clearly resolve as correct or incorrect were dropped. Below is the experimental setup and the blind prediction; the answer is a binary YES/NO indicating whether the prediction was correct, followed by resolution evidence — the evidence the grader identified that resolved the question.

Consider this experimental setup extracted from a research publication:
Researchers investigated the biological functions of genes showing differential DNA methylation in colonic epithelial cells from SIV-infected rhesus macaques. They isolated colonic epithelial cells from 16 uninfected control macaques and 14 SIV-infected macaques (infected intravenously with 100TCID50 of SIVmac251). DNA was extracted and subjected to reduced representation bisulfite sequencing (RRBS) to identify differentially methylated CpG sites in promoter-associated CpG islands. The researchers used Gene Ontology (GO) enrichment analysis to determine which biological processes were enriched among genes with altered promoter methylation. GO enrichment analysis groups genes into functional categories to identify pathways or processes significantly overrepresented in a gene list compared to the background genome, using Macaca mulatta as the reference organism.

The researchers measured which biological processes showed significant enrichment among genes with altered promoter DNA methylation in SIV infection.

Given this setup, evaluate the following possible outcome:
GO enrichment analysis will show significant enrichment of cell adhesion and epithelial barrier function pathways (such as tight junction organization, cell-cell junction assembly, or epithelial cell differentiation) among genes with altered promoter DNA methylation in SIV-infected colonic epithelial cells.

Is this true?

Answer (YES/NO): NO